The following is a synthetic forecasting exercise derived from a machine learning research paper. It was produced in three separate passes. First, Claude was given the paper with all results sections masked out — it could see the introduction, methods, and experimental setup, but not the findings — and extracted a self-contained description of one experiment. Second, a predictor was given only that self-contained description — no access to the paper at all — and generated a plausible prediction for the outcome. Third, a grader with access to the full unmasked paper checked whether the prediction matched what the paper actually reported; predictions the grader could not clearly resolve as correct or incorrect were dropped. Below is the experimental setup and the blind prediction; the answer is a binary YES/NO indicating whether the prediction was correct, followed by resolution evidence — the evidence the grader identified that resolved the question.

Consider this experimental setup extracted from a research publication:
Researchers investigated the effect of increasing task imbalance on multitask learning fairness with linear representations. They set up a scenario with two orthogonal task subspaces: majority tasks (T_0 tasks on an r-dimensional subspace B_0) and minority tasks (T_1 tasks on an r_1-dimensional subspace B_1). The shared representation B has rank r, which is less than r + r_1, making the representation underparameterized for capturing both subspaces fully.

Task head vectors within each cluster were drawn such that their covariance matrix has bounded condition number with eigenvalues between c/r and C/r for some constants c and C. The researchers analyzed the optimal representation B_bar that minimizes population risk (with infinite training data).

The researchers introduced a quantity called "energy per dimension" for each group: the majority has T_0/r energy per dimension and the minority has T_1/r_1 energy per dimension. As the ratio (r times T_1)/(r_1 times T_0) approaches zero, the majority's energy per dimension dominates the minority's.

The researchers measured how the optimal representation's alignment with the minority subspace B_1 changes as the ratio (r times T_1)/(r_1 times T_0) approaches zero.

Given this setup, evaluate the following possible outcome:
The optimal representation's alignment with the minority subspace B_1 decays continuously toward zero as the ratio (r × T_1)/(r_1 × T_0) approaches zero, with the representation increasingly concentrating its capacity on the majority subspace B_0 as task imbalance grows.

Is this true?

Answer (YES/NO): YES